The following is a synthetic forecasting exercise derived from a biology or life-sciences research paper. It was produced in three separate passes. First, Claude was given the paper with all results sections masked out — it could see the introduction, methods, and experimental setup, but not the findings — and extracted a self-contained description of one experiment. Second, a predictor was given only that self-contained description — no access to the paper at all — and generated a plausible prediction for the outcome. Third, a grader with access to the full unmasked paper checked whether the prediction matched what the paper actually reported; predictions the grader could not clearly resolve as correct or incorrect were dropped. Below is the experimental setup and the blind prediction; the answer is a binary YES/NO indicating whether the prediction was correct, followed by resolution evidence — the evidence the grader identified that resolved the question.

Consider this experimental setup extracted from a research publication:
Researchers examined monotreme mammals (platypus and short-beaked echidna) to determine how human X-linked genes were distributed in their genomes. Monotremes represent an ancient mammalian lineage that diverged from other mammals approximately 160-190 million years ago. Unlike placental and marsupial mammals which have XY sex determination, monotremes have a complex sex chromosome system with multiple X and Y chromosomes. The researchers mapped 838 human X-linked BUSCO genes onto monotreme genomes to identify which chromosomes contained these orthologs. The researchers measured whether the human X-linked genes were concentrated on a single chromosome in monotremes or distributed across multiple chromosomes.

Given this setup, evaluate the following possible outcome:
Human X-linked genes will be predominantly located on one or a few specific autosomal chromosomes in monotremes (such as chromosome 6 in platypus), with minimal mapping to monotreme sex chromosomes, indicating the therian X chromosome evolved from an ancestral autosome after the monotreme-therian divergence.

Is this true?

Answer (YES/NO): YES